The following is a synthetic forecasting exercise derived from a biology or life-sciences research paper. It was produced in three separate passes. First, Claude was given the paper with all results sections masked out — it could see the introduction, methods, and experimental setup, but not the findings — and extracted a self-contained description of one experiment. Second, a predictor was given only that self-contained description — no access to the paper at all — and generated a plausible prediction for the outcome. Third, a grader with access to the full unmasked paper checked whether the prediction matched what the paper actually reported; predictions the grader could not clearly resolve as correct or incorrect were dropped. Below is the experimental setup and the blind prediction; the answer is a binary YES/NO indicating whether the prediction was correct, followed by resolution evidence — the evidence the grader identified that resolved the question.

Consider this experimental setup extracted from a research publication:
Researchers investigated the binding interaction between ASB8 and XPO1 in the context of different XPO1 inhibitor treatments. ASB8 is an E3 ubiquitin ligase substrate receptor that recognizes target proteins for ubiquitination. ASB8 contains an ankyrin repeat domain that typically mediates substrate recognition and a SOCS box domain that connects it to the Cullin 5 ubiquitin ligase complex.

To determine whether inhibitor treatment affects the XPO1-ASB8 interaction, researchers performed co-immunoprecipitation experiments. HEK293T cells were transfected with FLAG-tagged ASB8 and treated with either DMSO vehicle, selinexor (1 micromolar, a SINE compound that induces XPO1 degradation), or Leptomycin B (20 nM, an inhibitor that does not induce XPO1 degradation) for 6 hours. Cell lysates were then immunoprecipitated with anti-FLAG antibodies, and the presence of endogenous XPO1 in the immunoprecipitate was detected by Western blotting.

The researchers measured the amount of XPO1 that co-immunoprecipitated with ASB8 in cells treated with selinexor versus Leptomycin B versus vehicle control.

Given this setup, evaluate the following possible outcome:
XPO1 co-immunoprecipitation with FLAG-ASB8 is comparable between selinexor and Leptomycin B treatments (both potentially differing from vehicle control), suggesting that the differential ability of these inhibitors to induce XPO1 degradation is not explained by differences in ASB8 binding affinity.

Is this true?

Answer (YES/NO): NO